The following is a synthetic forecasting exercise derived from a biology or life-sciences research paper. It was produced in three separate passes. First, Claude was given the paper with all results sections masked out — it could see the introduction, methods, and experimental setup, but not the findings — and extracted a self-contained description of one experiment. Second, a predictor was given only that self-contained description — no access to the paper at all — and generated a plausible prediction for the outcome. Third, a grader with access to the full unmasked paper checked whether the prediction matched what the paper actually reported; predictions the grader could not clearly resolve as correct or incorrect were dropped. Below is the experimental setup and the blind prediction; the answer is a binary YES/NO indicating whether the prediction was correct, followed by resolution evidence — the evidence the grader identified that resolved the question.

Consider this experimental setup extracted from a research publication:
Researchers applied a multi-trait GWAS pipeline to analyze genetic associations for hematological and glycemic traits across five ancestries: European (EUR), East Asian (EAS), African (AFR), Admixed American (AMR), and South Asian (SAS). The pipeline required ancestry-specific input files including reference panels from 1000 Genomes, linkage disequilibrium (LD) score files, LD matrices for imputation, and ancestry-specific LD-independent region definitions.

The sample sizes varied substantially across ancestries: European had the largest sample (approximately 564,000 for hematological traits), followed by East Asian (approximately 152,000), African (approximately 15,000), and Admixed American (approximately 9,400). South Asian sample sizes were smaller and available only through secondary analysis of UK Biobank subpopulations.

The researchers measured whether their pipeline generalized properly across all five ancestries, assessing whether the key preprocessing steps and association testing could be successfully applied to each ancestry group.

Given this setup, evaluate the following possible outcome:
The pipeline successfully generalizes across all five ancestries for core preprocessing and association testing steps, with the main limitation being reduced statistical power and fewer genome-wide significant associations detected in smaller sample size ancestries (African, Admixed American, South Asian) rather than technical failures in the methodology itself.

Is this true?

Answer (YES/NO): NO